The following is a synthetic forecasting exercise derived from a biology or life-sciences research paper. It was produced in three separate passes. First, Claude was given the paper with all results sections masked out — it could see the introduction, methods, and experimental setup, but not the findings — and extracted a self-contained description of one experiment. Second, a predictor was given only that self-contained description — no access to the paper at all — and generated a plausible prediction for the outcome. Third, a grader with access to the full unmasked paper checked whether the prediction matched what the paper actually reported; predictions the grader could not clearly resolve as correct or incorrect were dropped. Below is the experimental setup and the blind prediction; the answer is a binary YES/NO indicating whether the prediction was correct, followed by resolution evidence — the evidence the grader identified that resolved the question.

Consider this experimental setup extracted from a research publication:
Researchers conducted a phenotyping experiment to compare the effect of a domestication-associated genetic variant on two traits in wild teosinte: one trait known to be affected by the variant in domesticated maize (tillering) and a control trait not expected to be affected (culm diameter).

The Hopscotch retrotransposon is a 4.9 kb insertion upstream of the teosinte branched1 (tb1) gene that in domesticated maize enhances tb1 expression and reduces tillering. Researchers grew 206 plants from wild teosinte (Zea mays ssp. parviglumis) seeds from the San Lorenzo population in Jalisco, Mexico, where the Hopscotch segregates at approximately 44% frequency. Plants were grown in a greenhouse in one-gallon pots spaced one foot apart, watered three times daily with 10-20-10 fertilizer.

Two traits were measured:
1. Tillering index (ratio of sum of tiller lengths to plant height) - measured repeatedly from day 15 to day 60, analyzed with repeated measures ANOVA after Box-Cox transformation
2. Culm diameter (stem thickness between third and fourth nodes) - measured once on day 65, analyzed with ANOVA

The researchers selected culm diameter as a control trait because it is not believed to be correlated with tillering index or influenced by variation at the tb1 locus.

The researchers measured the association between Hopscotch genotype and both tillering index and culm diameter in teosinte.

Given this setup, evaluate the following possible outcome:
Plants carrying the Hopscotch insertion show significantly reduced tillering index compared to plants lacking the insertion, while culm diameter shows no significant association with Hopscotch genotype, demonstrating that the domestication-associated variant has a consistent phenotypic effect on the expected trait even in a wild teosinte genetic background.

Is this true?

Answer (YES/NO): NO